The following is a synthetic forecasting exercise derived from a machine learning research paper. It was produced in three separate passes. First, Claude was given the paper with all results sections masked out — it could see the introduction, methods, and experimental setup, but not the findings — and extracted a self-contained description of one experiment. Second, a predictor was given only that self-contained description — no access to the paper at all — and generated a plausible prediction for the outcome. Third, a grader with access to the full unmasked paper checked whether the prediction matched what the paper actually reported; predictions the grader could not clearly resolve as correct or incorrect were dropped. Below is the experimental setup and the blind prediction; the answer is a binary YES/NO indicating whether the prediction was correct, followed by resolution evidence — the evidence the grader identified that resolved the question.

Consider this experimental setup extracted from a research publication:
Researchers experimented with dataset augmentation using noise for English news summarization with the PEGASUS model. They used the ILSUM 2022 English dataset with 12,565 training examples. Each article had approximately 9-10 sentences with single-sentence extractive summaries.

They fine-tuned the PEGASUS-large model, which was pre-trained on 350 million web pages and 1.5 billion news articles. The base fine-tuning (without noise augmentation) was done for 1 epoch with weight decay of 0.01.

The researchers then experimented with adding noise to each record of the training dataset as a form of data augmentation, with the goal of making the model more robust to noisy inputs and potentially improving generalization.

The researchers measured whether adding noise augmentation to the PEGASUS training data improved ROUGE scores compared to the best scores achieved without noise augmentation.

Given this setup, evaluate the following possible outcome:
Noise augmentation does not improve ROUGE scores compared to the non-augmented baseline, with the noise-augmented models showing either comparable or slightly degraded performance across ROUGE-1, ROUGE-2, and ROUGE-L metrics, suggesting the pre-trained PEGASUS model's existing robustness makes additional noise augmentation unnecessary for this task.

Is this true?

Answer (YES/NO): YES